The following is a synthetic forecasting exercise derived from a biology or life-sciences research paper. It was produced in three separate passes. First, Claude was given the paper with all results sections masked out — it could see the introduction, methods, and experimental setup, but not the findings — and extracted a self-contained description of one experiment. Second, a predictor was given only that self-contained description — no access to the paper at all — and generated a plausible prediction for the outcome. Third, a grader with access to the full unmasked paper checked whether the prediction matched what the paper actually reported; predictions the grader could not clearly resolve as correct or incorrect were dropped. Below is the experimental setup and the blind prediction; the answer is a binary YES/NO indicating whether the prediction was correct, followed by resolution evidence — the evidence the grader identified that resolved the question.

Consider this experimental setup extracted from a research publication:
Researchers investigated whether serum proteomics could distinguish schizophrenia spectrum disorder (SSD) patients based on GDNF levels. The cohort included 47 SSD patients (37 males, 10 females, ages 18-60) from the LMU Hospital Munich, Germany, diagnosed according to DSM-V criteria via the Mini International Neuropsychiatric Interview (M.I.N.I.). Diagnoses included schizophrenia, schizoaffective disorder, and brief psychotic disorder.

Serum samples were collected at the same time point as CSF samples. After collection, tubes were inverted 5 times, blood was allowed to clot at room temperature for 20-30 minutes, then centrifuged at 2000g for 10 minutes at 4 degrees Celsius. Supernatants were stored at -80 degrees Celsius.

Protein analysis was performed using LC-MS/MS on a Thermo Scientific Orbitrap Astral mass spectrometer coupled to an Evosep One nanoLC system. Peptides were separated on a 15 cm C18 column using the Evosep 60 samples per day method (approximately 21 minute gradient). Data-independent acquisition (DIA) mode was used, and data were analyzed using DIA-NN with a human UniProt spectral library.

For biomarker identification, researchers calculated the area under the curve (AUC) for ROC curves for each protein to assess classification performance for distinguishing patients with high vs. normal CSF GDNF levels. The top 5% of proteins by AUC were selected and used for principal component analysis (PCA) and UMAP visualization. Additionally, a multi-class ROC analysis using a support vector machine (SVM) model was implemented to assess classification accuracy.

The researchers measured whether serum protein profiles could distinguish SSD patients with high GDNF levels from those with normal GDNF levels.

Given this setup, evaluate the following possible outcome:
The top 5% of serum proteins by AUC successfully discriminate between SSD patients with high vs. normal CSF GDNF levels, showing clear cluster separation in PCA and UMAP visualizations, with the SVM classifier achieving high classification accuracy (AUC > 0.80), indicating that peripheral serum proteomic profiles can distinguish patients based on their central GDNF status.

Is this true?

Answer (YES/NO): YES